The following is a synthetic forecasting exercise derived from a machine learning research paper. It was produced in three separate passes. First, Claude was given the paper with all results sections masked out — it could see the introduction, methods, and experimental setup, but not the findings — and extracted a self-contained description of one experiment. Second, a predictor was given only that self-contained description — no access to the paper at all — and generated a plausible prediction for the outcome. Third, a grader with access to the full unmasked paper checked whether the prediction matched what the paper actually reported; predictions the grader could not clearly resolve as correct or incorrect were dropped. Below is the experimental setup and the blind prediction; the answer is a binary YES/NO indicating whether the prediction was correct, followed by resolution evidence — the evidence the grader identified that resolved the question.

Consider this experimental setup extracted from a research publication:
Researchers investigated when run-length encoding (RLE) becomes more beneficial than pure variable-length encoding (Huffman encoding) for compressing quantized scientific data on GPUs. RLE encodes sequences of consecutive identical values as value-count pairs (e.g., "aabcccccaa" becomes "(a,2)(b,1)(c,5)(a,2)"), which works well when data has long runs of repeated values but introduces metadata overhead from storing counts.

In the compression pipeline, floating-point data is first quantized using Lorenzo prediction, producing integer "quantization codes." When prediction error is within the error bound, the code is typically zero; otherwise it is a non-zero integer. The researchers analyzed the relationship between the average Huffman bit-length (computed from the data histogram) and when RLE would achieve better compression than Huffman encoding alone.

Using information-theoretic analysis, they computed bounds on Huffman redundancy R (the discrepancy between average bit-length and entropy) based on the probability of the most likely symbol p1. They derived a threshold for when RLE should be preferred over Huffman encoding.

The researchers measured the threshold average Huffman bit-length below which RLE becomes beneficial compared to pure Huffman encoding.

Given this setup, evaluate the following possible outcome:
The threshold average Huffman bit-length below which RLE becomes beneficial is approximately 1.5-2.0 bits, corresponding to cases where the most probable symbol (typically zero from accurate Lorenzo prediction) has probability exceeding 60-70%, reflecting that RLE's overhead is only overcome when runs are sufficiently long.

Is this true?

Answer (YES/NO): NO